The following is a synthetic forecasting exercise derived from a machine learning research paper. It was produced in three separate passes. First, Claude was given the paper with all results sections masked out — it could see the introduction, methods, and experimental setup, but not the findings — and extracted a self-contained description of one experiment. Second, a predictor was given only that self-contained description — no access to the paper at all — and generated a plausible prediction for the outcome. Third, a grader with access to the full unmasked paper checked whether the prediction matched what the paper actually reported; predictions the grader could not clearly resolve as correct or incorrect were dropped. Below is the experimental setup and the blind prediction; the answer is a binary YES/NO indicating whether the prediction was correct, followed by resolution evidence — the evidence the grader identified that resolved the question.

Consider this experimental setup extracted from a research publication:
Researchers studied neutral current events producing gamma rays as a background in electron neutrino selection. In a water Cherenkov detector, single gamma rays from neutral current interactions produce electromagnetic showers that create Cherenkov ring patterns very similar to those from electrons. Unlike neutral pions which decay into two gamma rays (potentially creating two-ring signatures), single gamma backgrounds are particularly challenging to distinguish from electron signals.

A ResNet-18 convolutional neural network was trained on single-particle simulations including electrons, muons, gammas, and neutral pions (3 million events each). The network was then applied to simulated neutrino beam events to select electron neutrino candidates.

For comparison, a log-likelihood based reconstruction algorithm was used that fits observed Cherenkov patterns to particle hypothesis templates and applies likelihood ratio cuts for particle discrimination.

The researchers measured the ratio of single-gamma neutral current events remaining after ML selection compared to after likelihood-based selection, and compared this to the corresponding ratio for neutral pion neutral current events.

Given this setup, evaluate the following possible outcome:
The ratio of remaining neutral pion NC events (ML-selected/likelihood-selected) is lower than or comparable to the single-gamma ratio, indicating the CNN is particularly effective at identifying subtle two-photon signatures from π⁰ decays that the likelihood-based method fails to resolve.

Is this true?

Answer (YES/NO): YES